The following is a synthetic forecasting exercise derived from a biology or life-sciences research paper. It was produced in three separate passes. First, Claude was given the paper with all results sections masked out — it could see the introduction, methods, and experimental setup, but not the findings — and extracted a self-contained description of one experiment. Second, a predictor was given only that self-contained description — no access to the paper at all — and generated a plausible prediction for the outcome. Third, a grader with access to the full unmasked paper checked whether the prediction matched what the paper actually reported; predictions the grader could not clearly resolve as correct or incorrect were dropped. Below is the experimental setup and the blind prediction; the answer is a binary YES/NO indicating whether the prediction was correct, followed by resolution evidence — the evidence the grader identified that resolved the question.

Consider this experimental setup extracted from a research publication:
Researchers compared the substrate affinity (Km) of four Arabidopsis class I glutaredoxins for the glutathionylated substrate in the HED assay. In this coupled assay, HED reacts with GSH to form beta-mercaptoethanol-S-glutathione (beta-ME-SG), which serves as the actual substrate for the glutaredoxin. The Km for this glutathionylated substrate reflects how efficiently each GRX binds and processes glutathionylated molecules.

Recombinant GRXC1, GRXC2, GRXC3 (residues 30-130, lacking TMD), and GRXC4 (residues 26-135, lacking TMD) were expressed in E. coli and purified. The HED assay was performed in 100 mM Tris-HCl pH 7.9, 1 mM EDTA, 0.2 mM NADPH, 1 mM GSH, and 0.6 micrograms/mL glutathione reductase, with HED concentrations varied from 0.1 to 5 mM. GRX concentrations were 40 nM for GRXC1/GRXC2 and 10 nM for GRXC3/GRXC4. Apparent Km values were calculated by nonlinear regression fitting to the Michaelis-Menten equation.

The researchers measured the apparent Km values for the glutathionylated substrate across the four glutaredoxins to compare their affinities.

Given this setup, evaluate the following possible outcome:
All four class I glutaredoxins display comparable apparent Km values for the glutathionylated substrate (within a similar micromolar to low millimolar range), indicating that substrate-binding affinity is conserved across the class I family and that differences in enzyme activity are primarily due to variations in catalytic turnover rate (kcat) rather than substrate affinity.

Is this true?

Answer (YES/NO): NO